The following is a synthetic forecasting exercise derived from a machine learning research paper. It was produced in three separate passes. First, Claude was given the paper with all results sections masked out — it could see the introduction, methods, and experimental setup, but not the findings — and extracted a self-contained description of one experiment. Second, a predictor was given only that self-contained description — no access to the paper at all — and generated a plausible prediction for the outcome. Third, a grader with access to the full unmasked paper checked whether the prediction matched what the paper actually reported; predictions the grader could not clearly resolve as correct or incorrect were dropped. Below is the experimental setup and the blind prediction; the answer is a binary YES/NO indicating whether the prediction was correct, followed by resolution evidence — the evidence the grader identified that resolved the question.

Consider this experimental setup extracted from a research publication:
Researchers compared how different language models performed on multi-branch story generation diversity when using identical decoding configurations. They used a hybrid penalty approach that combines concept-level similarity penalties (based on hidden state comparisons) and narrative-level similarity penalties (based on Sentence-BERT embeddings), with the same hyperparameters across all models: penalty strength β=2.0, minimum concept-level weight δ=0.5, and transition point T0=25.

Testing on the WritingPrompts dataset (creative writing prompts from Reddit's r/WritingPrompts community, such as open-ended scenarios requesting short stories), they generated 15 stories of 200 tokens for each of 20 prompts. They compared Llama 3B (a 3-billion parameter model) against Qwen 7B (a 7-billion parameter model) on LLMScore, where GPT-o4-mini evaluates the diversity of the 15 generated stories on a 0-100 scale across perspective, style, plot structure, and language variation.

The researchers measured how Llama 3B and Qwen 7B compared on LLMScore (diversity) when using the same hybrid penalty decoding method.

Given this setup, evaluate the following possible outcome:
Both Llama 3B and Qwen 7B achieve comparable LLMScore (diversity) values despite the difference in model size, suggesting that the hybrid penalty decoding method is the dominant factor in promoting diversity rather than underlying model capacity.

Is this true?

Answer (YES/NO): YES